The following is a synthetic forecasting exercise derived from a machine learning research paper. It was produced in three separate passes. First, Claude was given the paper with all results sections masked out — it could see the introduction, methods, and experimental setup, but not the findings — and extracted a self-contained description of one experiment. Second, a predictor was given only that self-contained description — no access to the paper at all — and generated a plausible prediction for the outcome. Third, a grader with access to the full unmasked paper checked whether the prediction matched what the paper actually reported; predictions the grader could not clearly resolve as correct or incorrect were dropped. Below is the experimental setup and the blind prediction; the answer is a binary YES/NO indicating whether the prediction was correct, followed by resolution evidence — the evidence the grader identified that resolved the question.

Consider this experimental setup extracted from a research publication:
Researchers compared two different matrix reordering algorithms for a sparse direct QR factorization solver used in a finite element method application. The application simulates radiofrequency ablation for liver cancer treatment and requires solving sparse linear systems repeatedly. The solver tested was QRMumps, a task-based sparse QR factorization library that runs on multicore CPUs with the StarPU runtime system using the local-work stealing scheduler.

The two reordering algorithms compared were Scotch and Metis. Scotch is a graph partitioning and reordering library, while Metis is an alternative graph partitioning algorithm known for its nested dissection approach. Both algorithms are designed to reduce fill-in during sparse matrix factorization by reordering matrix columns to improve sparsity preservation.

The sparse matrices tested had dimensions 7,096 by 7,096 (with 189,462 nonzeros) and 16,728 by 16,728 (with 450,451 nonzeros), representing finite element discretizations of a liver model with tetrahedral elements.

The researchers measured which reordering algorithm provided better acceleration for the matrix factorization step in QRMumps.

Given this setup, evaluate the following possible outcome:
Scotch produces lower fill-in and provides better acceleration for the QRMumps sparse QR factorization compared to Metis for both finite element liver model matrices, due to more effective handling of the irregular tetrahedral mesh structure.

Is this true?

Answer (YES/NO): NO